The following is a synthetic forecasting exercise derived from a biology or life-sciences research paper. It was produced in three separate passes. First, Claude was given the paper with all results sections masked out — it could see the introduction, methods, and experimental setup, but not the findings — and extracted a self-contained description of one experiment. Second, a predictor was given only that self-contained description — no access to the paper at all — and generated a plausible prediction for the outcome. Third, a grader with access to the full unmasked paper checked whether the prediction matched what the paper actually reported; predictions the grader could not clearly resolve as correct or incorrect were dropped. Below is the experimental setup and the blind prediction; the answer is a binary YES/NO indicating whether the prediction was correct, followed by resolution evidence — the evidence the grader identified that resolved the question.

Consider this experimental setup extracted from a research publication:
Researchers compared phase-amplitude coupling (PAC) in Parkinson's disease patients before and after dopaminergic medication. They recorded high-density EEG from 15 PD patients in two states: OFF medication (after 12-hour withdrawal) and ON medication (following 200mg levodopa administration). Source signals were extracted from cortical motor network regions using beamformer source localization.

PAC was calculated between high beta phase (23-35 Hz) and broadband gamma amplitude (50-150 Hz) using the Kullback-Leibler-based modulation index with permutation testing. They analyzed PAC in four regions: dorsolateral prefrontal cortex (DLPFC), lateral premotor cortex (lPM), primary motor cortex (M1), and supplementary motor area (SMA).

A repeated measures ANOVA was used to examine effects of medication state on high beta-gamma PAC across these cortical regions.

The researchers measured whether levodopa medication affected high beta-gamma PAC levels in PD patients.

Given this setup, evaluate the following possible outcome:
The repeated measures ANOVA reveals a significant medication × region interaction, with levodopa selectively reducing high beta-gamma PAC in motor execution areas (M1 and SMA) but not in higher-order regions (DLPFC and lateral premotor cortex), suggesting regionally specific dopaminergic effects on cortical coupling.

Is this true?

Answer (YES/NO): NO